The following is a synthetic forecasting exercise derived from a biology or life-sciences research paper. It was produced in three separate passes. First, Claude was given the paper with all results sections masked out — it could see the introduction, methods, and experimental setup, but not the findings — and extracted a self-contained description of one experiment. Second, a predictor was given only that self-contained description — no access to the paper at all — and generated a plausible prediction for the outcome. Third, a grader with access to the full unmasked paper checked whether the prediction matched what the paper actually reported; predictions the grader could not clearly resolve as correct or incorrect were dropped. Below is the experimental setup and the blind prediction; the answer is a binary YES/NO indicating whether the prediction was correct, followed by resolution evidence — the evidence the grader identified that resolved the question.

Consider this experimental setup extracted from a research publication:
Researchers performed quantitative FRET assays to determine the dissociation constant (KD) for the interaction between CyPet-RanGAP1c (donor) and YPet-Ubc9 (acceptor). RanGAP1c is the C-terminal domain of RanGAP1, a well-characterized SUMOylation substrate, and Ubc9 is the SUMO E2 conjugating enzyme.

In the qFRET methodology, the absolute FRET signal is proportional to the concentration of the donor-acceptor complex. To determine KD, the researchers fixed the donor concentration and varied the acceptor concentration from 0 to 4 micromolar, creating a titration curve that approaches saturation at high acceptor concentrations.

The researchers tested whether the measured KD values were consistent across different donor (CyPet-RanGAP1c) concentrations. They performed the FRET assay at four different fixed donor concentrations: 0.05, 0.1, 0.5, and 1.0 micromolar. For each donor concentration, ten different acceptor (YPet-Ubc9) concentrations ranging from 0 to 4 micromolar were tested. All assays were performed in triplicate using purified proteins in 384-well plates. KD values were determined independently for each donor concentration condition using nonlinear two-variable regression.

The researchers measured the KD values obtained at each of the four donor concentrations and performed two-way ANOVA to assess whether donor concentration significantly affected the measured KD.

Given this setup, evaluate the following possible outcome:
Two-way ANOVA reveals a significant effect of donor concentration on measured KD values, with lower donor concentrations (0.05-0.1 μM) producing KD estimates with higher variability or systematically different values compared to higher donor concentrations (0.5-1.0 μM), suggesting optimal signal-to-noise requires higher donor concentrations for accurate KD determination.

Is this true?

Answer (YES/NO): NO